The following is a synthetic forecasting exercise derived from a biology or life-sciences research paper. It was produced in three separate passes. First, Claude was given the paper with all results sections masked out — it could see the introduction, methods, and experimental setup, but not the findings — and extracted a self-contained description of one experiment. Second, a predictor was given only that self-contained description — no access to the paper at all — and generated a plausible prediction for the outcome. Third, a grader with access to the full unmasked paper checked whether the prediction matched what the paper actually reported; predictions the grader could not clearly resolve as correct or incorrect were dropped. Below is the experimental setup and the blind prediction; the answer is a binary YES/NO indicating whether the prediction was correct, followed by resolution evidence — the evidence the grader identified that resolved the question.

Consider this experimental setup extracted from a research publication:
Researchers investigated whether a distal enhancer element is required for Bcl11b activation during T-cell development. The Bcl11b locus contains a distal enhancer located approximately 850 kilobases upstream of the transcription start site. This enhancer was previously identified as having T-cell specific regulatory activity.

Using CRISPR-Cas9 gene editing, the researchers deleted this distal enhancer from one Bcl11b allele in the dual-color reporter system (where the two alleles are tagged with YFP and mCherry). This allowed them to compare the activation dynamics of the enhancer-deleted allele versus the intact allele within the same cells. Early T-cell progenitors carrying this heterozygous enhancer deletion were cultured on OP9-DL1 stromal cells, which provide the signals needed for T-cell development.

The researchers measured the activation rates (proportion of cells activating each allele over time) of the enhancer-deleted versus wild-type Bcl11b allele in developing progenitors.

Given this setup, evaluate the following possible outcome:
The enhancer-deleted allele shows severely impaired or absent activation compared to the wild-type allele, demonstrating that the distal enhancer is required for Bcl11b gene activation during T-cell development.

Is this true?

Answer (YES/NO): NO